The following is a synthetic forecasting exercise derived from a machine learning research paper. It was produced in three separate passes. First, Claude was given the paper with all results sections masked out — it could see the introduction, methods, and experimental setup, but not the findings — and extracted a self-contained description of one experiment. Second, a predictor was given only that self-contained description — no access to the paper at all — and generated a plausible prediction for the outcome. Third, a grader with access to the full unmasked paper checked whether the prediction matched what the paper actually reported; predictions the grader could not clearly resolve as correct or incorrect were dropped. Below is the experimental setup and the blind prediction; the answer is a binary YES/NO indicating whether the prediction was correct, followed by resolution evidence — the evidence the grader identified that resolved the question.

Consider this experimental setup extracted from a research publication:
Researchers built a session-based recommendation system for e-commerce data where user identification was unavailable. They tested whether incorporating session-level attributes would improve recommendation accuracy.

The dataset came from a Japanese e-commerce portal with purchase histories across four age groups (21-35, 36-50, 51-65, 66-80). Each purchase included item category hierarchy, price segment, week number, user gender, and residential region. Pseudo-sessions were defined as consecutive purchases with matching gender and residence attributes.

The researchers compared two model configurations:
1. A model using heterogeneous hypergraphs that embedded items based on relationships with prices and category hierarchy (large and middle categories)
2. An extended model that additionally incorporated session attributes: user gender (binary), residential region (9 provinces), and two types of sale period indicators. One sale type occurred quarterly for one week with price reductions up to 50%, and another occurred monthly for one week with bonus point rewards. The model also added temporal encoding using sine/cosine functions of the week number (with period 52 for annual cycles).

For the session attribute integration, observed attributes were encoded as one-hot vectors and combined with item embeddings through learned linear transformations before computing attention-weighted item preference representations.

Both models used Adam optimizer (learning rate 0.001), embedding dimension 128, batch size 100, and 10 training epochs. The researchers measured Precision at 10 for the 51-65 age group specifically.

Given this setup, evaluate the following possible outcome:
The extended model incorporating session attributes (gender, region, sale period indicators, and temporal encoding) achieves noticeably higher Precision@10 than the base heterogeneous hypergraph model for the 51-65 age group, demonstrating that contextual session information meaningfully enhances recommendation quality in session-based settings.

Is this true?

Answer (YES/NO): NO